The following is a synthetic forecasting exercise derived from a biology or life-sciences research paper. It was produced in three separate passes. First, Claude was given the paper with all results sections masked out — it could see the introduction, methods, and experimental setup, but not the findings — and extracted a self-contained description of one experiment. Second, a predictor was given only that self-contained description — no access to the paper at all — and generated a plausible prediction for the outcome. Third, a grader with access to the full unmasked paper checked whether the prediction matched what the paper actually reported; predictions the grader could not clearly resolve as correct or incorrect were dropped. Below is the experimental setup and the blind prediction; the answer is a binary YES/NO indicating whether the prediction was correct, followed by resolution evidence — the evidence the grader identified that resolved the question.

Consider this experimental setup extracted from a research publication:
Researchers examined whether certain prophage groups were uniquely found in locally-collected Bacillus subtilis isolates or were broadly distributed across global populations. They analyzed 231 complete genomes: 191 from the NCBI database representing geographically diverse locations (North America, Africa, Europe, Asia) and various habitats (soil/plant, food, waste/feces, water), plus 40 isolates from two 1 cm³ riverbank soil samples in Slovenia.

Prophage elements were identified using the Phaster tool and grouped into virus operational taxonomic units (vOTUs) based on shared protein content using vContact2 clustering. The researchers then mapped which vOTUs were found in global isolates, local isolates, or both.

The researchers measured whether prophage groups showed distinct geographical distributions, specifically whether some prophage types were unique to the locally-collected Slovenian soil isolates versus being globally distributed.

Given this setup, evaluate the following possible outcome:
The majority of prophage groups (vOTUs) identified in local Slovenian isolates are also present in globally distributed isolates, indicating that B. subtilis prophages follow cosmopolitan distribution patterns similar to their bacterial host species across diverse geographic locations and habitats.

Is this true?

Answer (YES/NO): YES